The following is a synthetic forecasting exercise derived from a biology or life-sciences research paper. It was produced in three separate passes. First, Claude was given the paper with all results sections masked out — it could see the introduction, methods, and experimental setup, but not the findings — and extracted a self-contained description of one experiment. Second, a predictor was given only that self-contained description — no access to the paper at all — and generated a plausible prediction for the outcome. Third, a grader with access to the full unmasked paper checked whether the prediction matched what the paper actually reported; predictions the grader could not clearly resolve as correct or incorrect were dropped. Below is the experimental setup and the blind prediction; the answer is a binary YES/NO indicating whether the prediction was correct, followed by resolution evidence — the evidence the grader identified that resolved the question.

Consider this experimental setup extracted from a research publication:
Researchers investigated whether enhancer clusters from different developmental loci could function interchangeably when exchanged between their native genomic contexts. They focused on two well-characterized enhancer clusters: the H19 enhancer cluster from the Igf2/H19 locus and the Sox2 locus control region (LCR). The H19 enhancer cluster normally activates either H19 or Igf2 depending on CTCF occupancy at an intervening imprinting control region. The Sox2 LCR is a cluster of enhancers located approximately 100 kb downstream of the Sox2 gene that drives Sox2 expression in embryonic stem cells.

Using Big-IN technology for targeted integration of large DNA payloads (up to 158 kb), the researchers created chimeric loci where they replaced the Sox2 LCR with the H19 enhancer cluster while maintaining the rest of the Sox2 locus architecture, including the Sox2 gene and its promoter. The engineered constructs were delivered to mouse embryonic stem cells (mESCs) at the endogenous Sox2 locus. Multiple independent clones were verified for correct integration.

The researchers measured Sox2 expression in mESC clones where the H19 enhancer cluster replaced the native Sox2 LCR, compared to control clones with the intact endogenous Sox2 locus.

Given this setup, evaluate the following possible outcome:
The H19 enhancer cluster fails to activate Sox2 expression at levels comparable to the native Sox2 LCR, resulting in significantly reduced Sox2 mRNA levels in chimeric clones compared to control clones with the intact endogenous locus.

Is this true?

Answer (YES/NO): YES